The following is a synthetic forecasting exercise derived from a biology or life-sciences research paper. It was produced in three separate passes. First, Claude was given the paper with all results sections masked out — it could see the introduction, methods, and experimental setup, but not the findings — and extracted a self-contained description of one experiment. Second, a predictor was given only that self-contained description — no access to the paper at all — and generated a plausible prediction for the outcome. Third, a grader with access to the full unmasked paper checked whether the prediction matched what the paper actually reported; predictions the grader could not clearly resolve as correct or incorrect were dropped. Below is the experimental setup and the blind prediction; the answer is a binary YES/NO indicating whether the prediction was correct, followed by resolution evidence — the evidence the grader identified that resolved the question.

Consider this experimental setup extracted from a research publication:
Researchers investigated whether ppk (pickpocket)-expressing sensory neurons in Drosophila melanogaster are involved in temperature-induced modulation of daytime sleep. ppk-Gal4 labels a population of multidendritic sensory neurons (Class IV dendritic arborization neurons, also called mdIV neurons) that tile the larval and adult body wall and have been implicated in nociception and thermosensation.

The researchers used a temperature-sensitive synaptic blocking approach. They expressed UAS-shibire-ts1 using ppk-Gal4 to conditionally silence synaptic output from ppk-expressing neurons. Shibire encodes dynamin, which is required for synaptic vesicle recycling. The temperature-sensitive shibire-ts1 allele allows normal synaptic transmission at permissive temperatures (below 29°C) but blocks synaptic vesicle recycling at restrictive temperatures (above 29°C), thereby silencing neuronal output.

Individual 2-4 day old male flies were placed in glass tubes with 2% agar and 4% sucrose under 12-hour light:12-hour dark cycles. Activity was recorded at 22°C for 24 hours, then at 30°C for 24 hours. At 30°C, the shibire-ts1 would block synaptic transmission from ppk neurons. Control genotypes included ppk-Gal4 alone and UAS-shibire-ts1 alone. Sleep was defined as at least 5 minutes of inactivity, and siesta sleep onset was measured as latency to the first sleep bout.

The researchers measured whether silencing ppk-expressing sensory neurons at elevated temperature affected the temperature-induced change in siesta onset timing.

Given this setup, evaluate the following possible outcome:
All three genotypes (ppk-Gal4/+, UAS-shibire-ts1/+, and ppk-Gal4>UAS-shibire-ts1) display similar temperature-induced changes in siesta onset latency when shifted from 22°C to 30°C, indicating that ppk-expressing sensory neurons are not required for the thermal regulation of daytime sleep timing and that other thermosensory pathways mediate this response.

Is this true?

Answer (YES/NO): NO